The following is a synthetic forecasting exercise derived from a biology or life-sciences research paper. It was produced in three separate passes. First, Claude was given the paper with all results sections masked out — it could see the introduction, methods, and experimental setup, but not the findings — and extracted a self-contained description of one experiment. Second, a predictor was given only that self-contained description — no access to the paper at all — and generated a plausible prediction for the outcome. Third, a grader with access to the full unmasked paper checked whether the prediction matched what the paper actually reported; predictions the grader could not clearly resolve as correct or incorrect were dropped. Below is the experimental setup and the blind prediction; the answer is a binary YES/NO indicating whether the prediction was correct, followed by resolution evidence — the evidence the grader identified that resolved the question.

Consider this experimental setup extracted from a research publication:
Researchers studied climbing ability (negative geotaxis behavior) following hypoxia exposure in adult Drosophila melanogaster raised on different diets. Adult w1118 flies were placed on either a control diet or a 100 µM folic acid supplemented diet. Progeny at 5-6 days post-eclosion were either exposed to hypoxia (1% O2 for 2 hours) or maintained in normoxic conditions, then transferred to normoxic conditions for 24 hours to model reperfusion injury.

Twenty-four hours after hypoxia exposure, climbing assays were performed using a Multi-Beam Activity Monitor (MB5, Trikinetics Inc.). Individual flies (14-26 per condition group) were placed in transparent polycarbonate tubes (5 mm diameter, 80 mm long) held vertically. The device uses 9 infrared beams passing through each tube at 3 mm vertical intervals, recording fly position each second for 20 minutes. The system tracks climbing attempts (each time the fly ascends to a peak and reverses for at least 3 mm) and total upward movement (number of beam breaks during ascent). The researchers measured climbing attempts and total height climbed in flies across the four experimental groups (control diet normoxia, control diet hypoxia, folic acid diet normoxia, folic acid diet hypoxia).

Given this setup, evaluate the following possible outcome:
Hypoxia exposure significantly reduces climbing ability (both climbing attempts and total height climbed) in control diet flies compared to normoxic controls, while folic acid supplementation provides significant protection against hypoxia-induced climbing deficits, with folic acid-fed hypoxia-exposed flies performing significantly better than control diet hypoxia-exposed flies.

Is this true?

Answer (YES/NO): NO